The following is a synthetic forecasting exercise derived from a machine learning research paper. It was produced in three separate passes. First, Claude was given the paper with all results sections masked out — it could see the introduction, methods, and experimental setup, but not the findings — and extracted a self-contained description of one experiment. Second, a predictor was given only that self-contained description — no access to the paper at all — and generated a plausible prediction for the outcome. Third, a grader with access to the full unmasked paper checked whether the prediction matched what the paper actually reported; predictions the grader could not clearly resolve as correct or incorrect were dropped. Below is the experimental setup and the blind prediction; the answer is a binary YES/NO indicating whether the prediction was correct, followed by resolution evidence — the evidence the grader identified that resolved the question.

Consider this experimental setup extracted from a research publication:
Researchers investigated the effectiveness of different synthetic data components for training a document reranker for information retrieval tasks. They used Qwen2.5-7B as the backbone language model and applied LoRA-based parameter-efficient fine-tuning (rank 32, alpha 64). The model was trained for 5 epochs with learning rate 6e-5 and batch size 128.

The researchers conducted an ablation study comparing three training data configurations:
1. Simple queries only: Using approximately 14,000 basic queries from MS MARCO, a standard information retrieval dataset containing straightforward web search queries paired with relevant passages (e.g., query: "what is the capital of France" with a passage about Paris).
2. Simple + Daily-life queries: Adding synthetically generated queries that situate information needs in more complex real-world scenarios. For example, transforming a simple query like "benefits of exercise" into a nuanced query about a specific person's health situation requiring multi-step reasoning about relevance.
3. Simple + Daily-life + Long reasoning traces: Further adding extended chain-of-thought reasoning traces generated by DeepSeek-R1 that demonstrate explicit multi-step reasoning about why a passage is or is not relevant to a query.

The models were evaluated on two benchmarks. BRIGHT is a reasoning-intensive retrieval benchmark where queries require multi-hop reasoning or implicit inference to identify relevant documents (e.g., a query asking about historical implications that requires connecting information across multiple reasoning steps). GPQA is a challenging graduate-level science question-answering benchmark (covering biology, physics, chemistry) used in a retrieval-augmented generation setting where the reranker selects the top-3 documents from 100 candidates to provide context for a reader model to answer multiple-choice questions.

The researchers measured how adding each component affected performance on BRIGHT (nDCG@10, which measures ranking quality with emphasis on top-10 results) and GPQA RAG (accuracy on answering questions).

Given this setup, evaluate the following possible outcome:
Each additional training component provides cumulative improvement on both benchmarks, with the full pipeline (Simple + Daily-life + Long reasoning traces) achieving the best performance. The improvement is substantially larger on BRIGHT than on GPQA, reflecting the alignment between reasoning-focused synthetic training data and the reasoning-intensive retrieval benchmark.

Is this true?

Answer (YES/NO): NO